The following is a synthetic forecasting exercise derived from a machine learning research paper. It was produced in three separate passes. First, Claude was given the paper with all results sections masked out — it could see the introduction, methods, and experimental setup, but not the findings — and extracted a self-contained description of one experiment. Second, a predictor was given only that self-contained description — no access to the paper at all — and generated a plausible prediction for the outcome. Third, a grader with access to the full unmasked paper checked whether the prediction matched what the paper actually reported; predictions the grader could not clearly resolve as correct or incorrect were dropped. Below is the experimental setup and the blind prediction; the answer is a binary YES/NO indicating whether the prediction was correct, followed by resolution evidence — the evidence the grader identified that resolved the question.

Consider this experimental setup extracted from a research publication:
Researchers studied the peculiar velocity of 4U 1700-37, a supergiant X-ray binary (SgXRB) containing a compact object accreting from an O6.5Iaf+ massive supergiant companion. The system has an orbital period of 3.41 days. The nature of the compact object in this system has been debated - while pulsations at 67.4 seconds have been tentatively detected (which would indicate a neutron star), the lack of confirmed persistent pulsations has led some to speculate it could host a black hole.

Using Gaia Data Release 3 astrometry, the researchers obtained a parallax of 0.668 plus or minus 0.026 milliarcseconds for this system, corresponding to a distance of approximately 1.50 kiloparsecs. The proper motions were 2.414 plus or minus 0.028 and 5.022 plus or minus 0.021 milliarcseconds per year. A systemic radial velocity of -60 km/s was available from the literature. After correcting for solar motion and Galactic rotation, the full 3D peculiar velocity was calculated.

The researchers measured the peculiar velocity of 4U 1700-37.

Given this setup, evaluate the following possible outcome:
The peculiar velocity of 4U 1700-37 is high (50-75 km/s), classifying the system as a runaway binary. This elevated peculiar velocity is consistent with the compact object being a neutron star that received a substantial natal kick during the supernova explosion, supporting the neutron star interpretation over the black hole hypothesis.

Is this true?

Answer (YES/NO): YES